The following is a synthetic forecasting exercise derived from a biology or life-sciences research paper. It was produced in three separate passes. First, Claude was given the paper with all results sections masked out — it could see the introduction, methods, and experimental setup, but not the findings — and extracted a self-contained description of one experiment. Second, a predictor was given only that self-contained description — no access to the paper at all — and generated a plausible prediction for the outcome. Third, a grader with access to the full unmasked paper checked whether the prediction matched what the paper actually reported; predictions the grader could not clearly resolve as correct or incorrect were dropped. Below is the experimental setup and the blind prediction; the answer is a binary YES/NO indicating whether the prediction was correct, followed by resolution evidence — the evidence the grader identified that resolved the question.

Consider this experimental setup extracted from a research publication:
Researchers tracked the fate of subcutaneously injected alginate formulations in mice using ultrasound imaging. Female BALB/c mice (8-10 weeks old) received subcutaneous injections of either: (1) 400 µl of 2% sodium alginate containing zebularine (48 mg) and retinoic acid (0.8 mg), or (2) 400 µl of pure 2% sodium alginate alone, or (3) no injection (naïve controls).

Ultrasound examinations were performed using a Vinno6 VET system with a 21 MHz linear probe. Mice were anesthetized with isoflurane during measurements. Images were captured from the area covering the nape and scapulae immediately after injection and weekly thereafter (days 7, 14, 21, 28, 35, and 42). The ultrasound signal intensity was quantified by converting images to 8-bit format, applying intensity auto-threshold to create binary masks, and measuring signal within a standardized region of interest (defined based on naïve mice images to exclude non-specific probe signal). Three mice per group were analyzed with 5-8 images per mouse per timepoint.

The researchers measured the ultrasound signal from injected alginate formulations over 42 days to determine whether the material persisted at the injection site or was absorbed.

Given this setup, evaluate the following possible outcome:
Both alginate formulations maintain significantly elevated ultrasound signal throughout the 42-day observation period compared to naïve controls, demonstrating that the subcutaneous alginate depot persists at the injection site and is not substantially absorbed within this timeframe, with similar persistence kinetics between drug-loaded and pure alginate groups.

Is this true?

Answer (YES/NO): NO